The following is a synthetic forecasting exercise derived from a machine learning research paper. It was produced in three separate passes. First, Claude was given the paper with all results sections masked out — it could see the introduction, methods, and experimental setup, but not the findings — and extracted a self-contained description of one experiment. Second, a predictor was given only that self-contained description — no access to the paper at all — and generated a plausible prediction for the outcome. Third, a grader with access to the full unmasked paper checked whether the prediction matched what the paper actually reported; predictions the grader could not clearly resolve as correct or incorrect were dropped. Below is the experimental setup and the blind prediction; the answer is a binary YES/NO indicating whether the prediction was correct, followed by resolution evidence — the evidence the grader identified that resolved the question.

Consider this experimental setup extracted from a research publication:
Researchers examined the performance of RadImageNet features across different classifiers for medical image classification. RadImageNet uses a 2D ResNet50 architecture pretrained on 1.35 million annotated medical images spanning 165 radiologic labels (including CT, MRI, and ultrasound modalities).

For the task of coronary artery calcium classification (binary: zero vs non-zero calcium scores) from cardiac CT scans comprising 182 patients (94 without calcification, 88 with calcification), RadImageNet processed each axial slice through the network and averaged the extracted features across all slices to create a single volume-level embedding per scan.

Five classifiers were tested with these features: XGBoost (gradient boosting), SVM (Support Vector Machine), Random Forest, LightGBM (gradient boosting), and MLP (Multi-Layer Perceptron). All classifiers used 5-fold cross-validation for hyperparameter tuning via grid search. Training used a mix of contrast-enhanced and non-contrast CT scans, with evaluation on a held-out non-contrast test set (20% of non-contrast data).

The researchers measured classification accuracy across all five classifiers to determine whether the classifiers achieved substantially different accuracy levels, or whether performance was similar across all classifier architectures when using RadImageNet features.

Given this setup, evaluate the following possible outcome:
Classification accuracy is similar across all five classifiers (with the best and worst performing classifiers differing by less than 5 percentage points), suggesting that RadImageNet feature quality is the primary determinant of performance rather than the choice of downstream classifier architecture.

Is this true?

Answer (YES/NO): NO